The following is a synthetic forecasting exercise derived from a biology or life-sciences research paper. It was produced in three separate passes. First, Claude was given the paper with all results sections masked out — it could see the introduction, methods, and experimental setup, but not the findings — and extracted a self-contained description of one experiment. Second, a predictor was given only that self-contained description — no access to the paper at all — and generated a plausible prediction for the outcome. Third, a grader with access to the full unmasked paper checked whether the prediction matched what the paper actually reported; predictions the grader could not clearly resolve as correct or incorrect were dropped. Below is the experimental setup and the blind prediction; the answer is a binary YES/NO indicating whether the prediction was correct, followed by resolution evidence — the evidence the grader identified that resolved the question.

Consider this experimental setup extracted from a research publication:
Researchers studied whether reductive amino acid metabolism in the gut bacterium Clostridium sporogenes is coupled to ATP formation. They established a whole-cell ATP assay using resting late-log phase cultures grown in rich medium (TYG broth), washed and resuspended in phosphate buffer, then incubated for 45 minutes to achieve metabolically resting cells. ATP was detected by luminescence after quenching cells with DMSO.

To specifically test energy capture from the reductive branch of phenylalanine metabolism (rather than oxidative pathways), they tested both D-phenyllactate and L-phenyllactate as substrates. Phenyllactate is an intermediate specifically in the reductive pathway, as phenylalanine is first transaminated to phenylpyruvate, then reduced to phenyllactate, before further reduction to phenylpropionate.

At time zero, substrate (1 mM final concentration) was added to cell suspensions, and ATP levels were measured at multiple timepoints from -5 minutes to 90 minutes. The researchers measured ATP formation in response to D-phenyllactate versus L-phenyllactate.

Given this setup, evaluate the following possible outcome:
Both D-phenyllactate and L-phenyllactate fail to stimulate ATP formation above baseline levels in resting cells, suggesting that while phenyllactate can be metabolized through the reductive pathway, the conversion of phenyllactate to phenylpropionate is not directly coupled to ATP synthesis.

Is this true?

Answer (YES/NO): NO